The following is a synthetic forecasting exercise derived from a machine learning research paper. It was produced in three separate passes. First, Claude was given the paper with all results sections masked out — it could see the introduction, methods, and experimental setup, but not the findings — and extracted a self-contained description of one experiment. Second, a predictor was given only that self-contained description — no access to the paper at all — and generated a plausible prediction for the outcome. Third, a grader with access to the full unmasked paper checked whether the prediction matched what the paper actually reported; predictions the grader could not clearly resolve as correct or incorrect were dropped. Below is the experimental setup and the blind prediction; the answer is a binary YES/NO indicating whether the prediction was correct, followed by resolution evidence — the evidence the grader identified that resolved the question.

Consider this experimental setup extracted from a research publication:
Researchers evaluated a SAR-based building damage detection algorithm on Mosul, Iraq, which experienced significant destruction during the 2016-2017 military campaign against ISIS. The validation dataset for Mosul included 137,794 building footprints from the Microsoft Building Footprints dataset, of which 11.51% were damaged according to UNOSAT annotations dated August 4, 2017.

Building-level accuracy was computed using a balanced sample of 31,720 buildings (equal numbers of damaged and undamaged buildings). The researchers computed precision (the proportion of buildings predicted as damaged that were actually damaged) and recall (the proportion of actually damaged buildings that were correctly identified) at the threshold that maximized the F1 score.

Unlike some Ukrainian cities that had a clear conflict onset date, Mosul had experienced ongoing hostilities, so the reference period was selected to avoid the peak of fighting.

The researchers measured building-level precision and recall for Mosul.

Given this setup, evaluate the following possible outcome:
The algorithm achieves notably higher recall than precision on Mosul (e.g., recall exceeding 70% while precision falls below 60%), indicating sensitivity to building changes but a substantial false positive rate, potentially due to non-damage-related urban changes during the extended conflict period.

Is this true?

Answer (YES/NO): NO